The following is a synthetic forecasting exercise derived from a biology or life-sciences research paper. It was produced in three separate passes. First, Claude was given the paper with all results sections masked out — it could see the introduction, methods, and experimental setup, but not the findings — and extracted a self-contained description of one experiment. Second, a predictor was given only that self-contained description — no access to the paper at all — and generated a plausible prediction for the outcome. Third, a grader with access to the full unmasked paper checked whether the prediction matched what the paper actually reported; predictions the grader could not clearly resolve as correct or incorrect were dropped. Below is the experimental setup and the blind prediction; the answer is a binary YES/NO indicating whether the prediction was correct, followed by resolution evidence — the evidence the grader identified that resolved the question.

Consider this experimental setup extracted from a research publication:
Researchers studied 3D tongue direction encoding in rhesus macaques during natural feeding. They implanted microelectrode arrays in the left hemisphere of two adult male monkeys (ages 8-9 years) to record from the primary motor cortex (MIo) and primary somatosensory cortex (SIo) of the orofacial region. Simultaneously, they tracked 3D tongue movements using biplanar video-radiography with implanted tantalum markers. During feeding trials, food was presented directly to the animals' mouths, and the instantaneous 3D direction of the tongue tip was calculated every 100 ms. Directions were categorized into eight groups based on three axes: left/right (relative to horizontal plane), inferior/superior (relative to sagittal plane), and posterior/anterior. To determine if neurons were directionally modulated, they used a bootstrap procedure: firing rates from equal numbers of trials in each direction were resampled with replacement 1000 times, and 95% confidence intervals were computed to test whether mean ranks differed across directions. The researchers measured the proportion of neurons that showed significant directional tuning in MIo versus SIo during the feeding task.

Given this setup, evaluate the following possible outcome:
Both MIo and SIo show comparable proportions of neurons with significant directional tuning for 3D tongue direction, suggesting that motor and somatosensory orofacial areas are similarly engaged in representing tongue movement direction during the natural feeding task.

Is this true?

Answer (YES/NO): NO